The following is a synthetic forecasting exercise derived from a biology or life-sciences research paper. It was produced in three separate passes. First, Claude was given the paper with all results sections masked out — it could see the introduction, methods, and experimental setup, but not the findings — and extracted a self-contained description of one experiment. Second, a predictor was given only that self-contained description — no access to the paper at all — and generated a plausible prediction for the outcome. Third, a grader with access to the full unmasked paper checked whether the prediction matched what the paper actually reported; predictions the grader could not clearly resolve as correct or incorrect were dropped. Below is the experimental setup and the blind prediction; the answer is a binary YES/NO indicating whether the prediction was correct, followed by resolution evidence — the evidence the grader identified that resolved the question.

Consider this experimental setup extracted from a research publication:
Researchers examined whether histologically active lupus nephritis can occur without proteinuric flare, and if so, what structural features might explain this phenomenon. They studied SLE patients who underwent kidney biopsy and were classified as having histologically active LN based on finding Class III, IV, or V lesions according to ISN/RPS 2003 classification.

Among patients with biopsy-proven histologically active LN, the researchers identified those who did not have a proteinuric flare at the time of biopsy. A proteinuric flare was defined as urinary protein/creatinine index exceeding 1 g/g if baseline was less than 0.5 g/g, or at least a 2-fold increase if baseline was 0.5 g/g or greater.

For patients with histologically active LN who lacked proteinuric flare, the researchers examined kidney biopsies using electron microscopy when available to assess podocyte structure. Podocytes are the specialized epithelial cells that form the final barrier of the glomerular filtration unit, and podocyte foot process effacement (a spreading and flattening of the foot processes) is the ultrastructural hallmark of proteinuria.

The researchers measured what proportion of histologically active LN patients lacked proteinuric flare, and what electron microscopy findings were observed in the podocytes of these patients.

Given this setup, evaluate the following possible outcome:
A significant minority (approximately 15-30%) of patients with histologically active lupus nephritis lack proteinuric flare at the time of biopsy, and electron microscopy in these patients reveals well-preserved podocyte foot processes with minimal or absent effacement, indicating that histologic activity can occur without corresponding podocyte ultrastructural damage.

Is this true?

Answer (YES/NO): NO